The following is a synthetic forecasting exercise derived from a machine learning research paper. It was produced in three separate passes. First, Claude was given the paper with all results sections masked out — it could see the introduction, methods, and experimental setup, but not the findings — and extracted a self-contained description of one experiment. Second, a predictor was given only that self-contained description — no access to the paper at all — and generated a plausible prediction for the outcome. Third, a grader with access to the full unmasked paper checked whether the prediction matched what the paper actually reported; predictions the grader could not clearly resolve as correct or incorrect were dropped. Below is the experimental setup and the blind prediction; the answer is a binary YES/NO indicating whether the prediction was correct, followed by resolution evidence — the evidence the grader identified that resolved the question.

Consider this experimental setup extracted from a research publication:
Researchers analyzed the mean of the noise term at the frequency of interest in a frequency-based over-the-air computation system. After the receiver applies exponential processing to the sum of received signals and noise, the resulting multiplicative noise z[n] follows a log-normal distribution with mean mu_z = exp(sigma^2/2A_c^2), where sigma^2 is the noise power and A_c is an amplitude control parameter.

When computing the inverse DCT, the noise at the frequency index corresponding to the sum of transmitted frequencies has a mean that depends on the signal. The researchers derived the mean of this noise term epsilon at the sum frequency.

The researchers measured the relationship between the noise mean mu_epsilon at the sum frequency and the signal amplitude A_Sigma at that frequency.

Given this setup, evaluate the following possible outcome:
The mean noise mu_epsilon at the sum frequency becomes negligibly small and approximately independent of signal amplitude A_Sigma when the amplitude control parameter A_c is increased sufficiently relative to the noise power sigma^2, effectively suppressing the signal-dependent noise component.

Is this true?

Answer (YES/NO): NO